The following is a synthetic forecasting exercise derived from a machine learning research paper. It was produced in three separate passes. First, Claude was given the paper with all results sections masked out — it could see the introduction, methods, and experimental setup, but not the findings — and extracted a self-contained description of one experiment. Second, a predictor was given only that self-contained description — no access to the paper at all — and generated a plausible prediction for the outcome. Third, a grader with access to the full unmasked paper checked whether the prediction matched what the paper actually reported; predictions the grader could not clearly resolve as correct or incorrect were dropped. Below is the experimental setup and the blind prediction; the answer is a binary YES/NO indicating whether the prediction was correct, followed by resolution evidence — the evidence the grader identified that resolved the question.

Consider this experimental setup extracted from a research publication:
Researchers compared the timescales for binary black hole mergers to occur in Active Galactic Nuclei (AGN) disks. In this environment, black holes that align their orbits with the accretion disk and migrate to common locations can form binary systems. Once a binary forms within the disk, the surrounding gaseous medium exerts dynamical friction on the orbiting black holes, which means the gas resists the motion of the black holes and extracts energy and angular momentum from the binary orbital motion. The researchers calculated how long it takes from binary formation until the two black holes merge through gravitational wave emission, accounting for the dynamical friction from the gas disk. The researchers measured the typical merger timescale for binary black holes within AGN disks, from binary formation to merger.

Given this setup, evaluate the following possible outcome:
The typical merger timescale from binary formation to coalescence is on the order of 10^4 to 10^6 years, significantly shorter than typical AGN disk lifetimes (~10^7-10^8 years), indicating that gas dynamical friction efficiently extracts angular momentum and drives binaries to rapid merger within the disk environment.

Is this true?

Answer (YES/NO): YES